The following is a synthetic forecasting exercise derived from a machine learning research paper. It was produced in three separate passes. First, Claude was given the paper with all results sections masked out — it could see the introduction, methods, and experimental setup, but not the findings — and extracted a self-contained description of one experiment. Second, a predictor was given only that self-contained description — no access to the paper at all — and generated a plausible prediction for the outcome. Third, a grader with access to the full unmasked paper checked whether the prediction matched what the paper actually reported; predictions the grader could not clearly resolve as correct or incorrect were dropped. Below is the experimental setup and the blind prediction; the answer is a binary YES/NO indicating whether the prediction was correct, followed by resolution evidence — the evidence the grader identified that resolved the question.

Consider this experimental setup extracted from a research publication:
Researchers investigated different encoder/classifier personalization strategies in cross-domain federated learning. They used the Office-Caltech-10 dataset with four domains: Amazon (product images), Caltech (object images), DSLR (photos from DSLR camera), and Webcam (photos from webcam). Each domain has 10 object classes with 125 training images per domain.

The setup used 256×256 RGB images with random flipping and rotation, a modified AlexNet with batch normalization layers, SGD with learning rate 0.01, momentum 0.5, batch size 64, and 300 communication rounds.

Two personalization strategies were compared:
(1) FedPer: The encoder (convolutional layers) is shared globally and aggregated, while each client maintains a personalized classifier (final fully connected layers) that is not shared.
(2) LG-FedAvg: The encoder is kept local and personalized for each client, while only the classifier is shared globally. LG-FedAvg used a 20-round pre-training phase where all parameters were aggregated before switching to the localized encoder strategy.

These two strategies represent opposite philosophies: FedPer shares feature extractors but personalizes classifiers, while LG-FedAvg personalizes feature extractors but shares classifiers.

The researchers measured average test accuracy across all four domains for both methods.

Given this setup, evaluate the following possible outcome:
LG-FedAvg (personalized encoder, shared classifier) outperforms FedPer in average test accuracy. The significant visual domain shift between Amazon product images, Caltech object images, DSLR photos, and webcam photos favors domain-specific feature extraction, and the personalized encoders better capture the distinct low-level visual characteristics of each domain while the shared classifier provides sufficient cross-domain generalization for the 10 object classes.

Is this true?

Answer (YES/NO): YES